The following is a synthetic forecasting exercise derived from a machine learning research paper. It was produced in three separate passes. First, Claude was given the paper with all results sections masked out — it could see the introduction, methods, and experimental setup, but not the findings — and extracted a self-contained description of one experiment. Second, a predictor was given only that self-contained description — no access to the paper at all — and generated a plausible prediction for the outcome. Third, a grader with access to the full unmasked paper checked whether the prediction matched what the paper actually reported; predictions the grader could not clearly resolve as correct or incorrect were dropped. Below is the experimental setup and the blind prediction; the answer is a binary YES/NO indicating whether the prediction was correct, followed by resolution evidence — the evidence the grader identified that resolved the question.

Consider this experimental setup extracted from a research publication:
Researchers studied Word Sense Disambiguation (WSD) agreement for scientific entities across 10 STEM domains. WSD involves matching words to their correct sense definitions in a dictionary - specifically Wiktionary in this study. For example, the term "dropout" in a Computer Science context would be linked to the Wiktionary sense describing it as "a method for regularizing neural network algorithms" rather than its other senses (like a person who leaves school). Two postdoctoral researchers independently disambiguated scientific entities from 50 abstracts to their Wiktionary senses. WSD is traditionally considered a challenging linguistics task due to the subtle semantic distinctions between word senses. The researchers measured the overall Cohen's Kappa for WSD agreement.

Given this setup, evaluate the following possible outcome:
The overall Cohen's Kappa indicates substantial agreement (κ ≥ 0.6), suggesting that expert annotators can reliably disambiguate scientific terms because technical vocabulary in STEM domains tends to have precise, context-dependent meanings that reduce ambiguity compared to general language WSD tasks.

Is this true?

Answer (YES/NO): YES